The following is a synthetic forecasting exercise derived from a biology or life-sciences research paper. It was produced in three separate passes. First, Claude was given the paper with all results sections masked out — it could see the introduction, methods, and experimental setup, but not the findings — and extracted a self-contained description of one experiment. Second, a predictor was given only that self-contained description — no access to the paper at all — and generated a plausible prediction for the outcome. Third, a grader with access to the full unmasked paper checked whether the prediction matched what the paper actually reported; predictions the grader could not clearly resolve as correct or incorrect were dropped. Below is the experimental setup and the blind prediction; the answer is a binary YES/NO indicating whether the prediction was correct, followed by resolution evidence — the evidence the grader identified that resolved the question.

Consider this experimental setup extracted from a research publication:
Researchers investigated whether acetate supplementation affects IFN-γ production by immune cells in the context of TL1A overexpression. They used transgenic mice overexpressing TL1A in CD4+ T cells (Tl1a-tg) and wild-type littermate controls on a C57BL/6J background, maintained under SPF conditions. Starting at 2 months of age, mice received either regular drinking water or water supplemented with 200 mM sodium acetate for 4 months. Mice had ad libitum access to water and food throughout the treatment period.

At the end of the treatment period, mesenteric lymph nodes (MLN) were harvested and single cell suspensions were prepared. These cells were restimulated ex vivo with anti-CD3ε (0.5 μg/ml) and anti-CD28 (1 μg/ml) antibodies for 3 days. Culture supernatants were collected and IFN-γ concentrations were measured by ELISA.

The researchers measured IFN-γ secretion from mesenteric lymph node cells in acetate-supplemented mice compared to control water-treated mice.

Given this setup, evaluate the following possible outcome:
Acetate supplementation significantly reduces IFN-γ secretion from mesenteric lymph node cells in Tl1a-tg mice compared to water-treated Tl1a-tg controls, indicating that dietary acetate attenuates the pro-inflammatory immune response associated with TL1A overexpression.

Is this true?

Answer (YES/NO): NO